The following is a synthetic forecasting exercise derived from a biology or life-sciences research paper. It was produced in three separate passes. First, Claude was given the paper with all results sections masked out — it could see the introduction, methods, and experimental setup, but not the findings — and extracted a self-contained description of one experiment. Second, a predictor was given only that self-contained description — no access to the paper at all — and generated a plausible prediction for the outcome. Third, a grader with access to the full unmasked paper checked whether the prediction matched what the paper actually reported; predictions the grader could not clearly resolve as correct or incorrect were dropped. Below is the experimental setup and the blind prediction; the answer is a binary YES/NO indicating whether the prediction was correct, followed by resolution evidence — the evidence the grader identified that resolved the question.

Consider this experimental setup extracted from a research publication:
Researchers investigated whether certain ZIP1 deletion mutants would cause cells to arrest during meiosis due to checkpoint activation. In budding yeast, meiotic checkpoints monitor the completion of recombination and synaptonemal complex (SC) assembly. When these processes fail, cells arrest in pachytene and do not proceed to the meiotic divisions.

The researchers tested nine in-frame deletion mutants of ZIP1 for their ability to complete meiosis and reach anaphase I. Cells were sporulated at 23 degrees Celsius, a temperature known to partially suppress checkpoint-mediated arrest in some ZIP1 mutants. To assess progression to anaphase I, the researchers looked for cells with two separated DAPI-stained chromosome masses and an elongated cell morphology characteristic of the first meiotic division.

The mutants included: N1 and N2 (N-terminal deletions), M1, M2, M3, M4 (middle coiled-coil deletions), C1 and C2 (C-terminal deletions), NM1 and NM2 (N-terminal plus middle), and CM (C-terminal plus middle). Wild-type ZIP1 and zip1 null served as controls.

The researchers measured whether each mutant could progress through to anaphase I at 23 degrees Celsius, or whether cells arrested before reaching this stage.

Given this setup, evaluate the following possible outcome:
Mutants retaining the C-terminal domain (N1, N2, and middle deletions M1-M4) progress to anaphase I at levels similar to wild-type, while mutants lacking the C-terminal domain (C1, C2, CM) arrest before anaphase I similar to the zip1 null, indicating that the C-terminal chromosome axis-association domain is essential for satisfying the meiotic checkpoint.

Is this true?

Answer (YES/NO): NO